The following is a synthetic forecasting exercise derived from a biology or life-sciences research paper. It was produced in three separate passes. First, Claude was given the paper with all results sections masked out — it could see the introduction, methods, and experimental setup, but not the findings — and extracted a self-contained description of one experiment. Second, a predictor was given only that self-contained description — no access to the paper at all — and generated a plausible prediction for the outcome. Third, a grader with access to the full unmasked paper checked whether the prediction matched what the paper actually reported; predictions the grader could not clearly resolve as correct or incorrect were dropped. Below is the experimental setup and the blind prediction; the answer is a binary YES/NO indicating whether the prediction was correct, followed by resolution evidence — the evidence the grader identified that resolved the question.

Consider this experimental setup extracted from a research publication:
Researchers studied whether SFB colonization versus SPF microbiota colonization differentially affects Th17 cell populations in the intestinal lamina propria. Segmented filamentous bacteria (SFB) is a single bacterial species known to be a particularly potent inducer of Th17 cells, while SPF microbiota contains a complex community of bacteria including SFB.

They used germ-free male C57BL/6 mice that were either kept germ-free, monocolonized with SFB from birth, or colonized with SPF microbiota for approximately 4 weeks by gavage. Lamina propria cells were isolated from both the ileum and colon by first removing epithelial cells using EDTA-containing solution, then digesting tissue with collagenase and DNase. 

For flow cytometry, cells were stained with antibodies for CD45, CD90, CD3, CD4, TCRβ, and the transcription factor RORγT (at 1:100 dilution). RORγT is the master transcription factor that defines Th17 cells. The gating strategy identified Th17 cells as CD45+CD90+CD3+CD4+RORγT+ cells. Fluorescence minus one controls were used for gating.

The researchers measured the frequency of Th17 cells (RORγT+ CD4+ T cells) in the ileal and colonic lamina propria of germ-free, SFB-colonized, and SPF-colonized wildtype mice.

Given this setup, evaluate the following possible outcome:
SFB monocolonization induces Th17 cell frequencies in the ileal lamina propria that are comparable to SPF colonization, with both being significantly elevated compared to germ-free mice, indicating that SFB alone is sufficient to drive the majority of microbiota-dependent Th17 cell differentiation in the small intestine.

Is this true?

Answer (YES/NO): NO